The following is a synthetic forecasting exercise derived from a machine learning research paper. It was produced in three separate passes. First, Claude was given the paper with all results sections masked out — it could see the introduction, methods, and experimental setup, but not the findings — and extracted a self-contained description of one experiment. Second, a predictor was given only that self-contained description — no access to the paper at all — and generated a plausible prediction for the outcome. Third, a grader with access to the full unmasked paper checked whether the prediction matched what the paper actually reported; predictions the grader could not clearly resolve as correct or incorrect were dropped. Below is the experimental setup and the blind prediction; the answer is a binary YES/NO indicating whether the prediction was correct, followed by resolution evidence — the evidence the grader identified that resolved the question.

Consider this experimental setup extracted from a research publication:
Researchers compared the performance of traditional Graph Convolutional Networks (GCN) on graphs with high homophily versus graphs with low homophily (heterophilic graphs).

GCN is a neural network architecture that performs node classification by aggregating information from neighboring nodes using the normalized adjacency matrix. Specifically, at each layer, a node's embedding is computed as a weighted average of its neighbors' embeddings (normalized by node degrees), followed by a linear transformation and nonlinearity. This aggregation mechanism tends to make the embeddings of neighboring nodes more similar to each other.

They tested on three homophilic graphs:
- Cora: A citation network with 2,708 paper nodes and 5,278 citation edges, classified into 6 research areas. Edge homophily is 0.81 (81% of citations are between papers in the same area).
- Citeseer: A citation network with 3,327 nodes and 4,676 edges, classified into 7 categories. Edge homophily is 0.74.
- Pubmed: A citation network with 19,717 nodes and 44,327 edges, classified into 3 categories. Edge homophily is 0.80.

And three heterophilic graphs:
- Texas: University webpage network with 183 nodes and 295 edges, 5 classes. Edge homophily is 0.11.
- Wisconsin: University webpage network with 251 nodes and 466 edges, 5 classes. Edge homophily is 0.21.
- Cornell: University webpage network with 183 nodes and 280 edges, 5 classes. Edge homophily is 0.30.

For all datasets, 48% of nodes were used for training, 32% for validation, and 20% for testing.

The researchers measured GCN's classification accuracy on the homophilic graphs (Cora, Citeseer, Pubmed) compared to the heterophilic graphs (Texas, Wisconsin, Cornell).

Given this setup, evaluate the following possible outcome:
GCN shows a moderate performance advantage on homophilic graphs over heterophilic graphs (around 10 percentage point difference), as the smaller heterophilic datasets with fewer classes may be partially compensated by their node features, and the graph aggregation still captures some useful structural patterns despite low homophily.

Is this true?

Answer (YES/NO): NO